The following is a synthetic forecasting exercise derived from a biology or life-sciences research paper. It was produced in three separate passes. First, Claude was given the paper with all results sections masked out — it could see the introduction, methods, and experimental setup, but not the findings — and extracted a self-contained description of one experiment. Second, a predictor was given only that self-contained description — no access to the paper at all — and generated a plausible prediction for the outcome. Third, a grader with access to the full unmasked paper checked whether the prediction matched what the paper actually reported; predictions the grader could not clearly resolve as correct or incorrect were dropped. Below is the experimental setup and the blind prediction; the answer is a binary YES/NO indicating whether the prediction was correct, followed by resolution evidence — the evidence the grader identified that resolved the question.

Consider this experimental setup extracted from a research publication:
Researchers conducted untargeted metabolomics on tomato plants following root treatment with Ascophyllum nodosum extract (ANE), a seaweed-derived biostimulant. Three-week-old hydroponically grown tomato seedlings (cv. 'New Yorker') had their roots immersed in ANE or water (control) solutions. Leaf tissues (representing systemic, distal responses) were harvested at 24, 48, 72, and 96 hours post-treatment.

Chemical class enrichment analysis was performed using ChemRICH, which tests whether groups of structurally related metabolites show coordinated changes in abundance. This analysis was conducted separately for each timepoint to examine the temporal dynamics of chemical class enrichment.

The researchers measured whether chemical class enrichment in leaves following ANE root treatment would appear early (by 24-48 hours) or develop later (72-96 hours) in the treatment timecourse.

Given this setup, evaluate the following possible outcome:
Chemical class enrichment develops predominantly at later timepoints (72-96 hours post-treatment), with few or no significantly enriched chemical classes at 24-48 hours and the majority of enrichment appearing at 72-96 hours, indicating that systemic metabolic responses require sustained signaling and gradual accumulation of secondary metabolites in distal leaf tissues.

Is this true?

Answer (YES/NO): YES